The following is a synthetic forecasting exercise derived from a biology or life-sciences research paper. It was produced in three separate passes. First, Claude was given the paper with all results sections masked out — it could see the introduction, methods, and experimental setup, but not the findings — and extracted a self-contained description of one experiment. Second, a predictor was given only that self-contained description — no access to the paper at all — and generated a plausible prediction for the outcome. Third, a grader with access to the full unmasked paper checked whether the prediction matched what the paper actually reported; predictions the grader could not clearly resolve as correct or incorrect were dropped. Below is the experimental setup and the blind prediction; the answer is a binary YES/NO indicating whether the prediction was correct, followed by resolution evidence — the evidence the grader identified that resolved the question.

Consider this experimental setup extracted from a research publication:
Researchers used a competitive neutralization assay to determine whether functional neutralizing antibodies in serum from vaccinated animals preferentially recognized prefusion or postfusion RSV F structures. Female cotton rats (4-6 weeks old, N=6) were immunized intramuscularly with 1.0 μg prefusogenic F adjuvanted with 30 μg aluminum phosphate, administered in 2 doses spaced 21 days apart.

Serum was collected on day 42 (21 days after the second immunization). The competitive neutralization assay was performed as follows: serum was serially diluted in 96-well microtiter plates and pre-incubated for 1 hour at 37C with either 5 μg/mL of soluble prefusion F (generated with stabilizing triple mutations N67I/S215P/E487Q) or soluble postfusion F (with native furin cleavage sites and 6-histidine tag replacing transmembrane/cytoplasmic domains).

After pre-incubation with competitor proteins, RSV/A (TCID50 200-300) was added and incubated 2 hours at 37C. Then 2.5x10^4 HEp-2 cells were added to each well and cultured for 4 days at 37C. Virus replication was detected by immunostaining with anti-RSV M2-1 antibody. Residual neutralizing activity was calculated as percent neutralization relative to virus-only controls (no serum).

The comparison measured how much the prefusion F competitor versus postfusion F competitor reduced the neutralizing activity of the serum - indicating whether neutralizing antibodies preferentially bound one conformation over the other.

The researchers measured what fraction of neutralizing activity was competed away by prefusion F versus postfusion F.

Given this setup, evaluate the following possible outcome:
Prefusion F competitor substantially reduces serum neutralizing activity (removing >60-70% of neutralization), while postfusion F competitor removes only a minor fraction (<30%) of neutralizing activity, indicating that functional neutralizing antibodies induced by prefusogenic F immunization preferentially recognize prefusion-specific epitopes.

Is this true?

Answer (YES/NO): YES